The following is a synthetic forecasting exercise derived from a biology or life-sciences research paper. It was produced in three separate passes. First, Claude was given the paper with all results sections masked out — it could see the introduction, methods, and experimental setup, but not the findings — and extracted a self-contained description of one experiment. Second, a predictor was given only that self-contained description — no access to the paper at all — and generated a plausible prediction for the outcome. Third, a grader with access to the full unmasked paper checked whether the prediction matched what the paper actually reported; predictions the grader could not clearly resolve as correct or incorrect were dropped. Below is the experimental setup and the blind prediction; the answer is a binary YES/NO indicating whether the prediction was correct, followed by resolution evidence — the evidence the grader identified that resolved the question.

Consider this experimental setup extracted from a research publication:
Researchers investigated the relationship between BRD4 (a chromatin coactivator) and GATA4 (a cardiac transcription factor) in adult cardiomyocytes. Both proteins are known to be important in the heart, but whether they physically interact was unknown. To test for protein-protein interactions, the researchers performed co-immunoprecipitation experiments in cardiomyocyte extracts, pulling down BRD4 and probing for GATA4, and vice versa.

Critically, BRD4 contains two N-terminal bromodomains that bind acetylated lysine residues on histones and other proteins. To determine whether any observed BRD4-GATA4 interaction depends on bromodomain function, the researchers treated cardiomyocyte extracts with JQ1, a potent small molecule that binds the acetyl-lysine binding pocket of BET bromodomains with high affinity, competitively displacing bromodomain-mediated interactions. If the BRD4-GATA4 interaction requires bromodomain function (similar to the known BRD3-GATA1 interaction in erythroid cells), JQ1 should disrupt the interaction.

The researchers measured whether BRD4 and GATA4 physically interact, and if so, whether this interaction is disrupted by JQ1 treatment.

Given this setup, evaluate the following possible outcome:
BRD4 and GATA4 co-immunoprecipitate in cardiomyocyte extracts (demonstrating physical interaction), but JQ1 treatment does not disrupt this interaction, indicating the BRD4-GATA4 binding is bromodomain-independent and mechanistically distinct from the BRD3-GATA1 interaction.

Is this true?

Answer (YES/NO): YES